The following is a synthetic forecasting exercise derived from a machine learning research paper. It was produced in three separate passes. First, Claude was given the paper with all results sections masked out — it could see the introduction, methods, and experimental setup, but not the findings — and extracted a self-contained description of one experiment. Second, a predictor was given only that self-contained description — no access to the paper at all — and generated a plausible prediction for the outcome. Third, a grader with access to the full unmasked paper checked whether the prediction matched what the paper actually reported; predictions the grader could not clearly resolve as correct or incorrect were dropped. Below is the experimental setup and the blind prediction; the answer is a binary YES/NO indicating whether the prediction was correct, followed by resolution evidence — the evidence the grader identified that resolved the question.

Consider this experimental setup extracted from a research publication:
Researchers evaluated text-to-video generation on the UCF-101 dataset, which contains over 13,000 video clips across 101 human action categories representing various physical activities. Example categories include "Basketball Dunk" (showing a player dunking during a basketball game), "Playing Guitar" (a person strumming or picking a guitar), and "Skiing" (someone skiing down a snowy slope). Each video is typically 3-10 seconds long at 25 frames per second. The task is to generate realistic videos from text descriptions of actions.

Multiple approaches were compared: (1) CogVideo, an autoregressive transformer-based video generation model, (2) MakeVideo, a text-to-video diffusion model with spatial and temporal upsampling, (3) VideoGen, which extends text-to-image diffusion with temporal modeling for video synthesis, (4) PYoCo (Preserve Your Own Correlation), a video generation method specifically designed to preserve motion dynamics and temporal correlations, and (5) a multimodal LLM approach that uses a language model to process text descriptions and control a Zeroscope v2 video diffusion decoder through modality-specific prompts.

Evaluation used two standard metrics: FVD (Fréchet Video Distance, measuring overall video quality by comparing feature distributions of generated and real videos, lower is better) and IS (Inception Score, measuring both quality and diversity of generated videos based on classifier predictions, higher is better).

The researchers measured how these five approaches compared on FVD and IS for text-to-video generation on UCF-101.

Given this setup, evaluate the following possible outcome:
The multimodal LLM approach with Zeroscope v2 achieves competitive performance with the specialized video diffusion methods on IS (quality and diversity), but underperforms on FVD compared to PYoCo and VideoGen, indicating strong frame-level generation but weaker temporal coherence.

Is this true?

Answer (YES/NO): NO